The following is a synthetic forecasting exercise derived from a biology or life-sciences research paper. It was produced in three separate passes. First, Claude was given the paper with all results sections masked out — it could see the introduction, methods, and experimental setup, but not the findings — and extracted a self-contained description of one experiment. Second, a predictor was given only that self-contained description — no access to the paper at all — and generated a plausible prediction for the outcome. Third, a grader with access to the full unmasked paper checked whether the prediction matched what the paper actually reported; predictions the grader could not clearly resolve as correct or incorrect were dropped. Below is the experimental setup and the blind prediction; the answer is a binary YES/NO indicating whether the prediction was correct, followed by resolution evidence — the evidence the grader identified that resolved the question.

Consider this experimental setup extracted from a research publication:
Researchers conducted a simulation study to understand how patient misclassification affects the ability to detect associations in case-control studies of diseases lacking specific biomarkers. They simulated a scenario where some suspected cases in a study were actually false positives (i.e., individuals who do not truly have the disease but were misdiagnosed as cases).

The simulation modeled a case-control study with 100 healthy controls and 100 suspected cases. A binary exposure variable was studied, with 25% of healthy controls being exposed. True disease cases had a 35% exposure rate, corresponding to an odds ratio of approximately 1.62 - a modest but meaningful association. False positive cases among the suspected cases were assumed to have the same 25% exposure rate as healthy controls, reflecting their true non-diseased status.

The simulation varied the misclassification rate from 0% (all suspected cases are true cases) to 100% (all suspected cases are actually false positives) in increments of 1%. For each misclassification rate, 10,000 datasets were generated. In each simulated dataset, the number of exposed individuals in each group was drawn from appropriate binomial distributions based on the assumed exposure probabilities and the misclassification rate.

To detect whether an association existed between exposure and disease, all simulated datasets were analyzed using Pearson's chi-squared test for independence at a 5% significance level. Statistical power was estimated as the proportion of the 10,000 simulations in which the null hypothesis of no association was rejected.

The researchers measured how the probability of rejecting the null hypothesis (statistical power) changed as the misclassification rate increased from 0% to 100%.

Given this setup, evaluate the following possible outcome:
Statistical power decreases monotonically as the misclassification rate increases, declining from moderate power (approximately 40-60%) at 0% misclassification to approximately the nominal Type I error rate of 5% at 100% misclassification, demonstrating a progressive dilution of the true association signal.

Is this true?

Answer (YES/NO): NO